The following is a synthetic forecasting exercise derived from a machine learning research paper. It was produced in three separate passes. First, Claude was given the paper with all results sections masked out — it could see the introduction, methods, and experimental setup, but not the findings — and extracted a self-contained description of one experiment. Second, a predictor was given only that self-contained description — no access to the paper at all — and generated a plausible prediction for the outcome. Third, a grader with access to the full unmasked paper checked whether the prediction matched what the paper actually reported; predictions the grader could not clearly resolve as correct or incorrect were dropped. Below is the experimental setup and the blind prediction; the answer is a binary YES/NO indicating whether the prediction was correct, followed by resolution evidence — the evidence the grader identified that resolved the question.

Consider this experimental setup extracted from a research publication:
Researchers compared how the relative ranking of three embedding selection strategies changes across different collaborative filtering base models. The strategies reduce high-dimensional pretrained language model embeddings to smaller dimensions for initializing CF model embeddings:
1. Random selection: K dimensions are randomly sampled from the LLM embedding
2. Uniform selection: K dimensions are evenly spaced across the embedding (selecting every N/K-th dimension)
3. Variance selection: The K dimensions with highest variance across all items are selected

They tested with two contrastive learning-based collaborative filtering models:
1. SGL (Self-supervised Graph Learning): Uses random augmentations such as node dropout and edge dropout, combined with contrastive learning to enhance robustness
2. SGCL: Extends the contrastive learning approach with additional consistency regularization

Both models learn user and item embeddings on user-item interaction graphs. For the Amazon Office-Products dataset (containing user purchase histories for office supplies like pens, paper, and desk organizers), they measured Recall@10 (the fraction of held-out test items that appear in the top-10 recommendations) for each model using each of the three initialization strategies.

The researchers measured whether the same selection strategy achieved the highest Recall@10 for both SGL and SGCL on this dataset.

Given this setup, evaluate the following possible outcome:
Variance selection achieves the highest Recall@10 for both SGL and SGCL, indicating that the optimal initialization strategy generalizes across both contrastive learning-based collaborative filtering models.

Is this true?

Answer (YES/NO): NO